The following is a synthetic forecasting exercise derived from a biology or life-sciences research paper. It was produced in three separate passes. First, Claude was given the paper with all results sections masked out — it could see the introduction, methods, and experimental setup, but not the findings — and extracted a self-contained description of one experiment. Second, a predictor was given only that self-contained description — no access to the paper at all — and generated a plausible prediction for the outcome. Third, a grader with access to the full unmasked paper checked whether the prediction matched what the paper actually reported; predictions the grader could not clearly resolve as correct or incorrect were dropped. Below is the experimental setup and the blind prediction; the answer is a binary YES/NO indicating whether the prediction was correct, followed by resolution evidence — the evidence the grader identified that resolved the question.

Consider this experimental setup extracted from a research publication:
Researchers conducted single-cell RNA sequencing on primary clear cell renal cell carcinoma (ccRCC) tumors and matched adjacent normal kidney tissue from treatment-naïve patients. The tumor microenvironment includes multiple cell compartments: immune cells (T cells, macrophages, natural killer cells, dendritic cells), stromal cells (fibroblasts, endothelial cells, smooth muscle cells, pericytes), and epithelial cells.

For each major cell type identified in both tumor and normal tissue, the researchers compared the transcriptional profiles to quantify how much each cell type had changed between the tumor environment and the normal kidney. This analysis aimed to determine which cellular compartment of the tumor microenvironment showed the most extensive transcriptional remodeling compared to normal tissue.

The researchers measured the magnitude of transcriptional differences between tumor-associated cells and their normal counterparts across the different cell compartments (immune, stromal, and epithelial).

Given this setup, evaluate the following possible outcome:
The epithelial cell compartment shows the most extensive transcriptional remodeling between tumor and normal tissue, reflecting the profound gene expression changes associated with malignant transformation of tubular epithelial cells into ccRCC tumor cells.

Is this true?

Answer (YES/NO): NO